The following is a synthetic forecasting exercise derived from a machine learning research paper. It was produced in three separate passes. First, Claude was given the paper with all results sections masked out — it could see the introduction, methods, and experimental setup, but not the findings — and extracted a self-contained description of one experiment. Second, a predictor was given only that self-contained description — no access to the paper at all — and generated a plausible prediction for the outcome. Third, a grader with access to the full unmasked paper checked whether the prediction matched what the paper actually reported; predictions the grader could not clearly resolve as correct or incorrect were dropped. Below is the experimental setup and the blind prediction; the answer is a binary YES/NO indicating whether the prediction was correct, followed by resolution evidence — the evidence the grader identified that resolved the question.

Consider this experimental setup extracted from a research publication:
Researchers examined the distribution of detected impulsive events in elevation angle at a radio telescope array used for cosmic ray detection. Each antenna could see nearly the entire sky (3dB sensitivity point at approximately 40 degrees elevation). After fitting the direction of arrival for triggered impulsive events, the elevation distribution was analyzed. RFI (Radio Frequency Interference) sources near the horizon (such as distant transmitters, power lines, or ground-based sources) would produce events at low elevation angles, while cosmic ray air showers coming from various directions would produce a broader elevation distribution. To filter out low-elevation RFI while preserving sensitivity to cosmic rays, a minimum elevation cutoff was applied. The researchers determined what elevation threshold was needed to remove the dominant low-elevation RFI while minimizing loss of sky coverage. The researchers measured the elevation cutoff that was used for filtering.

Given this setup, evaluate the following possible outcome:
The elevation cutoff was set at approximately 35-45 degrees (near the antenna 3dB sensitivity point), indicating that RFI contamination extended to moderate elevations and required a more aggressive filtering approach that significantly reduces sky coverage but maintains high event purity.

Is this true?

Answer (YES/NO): NO